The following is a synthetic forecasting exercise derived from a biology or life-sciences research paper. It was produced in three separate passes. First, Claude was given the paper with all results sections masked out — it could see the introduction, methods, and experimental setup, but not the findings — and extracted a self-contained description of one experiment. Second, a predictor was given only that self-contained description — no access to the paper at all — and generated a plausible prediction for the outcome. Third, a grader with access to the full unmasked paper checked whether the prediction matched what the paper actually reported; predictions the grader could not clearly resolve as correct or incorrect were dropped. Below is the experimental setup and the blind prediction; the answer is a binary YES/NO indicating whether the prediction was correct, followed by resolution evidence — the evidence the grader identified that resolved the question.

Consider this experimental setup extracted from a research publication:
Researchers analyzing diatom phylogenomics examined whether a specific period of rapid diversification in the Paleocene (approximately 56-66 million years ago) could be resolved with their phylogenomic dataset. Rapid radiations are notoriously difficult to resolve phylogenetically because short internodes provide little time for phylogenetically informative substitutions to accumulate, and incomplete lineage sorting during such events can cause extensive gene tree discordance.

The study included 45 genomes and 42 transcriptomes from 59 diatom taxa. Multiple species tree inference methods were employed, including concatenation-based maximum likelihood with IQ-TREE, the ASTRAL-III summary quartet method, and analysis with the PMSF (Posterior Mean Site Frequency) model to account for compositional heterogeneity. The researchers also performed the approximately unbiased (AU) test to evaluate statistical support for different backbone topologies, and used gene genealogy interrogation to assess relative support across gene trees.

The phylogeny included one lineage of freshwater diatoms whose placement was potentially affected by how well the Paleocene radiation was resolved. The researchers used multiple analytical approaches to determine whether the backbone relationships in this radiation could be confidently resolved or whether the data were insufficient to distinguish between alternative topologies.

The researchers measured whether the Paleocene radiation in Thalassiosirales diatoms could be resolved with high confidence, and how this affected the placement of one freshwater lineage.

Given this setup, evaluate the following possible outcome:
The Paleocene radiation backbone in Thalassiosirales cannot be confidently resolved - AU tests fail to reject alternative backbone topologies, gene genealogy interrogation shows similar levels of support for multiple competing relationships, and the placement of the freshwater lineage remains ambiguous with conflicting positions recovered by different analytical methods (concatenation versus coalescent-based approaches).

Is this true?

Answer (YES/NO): YES